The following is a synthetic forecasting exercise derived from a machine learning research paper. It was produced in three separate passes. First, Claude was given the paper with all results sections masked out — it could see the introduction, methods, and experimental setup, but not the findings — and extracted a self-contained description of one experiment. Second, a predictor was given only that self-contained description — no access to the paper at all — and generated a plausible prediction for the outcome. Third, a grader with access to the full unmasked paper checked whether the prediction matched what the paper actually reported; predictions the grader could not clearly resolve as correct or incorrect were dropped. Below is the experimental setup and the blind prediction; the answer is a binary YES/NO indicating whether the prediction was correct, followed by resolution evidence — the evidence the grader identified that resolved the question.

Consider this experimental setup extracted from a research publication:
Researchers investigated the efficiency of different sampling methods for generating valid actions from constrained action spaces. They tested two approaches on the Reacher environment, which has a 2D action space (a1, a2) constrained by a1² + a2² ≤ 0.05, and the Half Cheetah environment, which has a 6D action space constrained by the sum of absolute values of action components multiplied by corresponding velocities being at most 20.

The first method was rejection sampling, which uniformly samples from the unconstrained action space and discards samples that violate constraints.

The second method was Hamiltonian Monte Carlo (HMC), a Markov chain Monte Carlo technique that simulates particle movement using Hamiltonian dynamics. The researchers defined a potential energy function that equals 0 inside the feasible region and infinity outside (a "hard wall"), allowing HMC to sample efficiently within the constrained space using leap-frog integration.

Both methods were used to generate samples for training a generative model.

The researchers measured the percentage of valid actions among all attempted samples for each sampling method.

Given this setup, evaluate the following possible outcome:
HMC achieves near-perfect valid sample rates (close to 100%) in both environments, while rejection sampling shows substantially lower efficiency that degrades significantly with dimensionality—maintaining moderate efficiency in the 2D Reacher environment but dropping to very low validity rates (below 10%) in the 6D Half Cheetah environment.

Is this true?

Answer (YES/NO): NO